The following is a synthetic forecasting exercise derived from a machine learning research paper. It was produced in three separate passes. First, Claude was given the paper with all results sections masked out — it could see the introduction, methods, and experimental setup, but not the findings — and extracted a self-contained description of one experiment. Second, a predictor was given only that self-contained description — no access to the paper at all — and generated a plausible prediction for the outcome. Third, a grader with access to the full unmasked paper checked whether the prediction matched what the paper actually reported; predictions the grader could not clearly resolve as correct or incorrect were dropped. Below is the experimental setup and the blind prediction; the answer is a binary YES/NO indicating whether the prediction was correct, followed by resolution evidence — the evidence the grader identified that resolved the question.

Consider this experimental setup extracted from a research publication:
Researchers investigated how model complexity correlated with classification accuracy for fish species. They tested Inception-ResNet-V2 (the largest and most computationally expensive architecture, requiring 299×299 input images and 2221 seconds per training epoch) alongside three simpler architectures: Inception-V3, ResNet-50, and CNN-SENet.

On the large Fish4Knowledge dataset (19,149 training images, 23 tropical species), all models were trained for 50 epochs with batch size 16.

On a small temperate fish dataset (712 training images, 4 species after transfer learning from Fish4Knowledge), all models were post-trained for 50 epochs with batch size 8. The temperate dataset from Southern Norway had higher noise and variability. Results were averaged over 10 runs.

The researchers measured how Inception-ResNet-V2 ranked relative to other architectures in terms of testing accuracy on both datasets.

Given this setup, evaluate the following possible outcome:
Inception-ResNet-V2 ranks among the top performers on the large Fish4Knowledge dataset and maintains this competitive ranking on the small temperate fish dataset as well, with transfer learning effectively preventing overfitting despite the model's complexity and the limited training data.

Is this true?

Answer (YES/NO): NO